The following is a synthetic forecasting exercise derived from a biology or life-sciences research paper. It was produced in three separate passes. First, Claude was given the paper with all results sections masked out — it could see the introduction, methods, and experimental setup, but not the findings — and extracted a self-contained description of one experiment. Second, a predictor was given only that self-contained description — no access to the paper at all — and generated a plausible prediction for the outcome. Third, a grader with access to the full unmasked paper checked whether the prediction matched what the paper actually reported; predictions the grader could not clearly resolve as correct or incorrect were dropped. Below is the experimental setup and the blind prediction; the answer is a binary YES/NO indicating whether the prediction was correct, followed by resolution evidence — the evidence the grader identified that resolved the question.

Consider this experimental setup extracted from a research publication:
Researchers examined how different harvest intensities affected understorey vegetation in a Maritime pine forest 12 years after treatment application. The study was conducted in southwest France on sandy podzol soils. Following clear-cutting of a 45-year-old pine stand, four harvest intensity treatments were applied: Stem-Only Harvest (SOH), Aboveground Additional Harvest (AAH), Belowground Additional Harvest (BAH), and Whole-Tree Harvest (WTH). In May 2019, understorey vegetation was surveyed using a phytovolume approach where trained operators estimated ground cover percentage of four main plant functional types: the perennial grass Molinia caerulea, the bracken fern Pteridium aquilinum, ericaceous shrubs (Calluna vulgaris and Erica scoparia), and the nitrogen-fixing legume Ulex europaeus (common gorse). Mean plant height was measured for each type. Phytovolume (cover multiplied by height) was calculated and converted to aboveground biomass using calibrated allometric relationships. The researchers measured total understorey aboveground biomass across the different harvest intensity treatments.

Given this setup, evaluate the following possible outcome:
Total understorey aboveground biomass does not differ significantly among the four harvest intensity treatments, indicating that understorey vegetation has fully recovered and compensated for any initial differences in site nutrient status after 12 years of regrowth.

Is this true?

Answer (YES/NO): NO